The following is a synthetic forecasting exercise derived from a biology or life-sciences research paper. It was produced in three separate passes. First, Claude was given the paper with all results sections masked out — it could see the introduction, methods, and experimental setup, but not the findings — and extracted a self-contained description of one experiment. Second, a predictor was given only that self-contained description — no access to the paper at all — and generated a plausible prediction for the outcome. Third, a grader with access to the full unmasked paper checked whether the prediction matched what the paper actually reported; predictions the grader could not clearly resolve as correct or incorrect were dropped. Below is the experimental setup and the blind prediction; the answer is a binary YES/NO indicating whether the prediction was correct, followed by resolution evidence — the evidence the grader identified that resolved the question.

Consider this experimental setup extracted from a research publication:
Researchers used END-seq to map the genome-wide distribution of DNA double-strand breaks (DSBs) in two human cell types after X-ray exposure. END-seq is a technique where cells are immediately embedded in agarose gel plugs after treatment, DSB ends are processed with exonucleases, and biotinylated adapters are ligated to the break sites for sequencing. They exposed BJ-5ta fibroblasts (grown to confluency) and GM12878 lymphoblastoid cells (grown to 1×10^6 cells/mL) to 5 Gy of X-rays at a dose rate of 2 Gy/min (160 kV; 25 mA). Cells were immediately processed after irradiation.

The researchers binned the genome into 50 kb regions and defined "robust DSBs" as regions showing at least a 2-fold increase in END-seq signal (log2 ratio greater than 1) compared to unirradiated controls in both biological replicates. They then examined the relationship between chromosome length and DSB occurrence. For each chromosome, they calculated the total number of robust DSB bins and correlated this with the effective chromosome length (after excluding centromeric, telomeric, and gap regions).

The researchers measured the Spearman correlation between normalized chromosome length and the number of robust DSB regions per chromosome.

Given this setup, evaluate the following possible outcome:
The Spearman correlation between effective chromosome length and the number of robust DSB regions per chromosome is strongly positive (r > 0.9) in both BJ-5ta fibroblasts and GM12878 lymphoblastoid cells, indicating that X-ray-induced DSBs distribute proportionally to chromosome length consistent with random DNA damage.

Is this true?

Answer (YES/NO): YES